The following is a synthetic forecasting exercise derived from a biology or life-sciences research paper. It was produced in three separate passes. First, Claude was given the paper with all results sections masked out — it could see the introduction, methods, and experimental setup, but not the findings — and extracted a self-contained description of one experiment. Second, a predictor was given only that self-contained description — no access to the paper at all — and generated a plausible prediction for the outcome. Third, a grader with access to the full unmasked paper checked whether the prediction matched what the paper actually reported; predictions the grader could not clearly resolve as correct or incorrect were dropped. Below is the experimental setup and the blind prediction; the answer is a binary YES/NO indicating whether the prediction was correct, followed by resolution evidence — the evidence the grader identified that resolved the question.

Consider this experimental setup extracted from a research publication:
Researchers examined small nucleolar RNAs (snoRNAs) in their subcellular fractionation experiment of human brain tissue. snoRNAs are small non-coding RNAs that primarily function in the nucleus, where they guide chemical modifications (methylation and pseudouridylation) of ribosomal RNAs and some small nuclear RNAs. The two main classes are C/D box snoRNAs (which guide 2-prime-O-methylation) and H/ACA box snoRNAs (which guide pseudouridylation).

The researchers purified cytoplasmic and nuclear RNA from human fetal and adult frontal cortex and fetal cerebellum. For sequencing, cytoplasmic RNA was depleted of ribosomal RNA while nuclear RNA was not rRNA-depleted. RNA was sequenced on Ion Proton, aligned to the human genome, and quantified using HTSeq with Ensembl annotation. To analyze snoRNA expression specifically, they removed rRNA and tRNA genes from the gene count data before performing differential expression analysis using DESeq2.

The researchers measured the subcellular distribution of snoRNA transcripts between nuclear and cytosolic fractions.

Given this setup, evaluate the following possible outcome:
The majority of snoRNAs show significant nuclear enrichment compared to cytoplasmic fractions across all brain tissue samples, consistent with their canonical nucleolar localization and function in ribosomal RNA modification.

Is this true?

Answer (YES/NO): YES